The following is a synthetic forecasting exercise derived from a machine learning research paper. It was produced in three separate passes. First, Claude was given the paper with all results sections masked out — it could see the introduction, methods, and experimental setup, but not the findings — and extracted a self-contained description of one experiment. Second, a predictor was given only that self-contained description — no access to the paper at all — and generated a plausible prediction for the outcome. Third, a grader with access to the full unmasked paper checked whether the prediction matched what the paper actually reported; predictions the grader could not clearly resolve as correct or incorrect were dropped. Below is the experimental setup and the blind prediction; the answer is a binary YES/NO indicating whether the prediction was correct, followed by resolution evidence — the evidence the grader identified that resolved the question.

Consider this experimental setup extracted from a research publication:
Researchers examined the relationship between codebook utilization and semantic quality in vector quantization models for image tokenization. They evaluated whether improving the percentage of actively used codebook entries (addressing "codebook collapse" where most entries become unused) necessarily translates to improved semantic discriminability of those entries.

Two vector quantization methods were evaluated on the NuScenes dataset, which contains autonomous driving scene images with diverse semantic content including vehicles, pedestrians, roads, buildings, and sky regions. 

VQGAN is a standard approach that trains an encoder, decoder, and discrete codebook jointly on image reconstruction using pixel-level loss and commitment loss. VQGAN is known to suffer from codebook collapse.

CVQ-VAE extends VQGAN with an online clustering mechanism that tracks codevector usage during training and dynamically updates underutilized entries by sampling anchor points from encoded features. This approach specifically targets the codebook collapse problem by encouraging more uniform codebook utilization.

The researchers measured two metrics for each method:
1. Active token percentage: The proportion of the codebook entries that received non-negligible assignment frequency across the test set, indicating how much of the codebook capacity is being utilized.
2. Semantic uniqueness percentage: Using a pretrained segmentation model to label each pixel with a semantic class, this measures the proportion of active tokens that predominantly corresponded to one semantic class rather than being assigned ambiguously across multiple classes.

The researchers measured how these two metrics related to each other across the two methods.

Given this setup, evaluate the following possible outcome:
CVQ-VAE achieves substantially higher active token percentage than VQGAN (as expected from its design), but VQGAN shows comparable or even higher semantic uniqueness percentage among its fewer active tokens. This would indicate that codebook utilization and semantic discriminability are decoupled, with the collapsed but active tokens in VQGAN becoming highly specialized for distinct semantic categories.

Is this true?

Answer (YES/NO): NO